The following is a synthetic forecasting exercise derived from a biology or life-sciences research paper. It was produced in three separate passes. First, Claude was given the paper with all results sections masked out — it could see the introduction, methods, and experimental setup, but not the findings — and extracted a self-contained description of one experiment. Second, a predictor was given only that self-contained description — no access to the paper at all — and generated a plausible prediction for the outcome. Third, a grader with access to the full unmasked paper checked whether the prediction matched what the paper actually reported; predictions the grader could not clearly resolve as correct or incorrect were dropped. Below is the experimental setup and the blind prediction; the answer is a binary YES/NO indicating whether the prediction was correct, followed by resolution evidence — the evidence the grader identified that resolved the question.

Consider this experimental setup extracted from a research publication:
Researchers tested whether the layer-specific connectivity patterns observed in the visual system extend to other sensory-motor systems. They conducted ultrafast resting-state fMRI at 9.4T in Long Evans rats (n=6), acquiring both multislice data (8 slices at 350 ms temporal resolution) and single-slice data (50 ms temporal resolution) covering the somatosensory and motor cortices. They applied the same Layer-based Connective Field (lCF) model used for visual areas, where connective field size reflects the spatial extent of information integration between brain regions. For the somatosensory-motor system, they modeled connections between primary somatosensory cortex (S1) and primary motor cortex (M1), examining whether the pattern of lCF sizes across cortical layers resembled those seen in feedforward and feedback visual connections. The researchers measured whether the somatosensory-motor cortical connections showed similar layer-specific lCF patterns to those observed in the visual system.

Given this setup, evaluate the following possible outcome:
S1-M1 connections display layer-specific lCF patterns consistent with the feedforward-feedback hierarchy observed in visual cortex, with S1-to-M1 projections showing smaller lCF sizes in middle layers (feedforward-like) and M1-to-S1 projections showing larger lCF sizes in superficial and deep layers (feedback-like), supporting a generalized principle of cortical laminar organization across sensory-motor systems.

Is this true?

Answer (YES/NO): NO